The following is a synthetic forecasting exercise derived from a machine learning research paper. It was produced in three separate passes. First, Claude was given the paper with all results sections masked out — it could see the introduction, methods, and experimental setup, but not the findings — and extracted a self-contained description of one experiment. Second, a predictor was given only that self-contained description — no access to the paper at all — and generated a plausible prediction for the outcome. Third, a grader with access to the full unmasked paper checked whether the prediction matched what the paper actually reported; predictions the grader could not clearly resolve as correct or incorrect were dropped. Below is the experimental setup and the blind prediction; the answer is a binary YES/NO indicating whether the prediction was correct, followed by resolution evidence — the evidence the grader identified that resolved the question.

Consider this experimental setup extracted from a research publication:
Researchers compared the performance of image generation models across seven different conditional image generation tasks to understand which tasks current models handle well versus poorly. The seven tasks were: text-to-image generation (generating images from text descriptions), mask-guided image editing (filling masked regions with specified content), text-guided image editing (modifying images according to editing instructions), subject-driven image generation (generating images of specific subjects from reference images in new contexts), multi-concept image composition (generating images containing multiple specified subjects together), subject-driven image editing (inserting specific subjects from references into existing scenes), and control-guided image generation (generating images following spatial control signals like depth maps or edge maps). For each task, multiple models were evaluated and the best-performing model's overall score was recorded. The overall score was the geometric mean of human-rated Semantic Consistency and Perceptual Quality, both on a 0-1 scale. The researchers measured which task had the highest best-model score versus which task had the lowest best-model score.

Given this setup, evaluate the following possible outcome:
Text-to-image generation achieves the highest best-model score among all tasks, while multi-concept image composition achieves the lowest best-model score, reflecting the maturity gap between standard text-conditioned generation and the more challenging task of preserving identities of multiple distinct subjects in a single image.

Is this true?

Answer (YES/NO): NO